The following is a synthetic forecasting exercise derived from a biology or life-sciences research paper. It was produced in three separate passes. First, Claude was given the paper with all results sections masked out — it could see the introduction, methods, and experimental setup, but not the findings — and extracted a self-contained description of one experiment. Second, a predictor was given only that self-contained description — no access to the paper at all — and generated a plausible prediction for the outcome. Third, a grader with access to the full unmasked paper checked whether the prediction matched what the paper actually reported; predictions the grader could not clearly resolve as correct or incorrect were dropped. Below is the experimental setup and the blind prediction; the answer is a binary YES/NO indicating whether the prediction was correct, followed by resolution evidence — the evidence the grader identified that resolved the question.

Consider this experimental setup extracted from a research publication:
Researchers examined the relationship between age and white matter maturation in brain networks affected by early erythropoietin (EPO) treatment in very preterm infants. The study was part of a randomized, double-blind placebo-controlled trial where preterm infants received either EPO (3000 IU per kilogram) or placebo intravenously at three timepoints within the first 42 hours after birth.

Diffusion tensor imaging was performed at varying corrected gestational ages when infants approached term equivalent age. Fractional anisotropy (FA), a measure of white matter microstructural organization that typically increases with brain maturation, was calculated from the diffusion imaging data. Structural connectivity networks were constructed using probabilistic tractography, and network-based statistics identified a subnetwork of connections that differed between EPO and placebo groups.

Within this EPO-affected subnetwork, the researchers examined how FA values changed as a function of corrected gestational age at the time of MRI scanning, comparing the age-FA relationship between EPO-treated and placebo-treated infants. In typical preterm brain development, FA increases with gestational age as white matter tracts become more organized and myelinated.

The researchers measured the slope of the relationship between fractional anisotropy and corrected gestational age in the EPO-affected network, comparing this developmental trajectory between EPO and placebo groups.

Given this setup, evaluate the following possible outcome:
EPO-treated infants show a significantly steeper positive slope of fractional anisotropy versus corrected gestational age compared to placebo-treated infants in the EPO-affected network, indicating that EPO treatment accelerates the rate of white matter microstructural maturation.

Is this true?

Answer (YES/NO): NO